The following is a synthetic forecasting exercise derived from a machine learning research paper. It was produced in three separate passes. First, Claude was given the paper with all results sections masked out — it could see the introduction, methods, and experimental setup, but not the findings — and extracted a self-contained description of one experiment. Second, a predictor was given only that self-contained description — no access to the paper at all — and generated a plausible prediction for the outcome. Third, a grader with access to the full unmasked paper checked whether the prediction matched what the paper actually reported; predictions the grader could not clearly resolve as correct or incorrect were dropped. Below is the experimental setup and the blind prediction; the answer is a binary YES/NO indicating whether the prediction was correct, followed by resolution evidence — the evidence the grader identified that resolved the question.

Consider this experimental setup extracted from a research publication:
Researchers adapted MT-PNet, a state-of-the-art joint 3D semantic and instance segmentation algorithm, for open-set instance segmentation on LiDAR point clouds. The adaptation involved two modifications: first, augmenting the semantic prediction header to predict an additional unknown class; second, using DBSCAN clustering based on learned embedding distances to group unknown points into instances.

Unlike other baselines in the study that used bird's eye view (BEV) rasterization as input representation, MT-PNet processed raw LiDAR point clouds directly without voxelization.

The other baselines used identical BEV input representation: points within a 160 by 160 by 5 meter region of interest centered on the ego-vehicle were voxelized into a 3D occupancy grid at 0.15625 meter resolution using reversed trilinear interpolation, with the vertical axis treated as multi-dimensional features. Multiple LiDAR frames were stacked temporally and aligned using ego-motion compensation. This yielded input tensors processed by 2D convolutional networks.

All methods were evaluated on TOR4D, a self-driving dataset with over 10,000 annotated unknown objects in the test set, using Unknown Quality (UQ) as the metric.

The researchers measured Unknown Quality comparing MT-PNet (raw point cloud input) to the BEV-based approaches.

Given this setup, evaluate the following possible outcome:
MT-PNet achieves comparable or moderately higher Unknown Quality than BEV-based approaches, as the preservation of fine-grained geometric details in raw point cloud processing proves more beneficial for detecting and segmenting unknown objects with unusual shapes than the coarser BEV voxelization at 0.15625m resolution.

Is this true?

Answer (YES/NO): NO